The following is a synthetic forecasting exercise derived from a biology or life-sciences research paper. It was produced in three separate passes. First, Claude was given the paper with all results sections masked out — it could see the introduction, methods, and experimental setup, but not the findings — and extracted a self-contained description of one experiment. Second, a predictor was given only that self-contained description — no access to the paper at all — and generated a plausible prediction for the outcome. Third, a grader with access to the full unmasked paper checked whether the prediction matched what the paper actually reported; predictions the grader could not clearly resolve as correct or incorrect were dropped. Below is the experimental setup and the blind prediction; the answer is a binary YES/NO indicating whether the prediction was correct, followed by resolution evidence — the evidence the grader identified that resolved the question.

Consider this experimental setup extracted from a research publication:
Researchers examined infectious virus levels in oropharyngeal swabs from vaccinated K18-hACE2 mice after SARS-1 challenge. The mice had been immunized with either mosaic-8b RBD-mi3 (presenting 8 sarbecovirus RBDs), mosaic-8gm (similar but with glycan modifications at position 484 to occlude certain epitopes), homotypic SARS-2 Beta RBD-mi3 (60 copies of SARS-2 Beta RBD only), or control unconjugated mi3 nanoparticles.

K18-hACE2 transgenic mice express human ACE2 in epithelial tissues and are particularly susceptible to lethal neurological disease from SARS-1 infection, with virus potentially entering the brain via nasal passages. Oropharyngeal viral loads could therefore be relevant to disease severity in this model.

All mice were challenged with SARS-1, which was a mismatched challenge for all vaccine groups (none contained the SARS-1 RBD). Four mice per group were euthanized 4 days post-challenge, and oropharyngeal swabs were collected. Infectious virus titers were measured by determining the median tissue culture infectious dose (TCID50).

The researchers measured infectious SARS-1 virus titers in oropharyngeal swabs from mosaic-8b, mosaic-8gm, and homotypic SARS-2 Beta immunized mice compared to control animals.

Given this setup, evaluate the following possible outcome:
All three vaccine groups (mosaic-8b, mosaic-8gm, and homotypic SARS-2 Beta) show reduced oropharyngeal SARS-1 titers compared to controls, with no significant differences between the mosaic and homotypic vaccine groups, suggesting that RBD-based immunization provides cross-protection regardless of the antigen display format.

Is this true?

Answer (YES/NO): NO